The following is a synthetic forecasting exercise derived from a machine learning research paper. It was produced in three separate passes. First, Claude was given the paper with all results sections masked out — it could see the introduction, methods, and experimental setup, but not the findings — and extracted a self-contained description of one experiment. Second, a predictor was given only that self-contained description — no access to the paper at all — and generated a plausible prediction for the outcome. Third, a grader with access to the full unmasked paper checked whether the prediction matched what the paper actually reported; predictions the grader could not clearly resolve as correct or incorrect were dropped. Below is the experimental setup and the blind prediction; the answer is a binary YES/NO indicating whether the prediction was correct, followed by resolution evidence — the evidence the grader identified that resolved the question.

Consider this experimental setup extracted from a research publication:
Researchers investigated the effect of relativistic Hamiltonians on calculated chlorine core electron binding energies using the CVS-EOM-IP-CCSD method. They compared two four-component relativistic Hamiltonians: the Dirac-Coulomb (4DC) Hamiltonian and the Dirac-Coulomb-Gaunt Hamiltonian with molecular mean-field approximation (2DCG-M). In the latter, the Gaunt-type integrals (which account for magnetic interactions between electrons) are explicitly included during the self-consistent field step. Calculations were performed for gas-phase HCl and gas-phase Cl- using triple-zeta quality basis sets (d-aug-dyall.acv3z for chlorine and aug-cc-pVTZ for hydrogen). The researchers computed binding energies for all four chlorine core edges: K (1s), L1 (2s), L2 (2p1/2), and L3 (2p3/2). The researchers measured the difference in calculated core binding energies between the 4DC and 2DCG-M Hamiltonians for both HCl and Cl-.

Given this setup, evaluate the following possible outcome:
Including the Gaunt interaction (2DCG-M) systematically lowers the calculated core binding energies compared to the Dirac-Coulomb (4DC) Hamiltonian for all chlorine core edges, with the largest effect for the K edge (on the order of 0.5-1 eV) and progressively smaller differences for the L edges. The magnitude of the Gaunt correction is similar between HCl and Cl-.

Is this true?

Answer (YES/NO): NO